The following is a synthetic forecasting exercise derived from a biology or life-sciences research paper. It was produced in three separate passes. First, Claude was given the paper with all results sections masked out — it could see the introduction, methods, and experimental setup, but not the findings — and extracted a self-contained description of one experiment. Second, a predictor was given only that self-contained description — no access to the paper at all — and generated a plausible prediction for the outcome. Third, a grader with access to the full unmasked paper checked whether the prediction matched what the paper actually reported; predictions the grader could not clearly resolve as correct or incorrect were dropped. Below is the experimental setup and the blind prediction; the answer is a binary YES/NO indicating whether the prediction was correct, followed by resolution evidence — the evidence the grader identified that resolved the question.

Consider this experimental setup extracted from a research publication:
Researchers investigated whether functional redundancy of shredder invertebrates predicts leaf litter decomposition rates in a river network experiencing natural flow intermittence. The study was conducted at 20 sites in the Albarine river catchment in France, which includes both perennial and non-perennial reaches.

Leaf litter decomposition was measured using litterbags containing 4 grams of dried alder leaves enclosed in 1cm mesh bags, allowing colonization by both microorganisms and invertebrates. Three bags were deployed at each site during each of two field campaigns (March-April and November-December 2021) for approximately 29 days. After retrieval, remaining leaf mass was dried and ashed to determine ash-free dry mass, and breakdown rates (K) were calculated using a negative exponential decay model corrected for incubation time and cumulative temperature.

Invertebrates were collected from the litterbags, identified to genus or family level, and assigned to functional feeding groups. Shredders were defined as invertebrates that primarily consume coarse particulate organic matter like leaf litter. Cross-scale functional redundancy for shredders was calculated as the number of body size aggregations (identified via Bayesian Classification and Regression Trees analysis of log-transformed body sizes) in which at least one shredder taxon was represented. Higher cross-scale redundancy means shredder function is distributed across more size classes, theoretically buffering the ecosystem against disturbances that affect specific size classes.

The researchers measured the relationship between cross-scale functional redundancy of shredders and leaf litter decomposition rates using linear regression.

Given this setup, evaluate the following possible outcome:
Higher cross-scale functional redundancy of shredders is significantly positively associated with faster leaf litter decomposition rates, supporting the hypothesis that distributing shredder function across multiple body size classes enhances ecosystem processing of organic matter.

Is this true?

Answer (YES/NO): NO